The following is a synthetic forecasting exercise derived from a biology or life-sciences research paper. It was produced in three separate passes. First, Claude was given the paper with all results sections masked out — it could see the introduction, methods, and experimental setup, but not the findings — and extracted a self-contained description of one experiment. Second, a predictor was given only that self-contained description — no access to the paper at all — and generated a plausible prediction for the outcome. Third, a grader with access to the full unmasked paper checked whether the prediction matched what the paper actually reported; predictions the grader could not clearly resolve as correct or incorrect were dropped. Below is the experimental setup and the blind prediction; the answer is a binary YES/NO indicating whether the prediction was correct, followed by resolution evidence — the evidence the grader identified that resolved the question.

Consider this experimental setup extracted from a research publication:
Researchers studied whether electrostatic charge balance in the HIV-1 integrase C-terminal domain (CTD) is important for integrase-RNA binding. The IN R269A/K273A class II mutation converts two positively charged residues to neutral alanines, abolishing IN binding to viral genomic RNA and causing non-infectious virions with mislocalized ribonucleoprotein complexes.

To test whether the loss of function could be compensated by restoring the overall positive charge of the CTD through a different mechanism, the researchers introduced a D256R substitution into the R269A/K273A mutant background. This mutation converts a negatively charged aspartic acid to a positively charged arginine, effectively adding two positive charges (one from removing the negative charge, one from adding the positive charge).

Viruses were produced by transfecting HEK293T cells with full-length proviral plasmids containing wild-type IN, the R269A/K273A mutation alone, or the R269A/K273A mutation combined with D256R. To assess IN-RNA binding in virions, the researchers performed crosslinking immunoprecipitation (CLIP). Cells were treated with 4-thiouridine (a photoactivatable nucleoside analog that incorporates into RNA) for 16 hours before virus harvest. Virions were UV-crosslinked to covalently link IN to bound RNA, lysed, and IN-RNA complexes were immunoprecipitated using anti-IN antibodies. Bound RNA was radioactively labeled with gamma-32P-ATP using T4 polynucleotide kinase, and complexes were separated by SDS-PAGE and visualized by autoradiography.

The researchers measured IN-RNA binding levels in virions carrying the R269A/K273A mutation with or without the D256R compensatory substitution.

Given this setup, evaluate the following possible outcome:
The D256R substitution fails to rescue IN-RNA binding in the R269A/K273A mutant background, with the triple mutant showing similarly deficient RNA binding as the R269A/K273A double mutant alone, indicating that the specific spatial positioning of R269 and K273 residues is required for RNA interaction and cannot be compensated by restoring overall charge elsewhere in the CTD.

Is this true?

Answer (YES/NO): NO